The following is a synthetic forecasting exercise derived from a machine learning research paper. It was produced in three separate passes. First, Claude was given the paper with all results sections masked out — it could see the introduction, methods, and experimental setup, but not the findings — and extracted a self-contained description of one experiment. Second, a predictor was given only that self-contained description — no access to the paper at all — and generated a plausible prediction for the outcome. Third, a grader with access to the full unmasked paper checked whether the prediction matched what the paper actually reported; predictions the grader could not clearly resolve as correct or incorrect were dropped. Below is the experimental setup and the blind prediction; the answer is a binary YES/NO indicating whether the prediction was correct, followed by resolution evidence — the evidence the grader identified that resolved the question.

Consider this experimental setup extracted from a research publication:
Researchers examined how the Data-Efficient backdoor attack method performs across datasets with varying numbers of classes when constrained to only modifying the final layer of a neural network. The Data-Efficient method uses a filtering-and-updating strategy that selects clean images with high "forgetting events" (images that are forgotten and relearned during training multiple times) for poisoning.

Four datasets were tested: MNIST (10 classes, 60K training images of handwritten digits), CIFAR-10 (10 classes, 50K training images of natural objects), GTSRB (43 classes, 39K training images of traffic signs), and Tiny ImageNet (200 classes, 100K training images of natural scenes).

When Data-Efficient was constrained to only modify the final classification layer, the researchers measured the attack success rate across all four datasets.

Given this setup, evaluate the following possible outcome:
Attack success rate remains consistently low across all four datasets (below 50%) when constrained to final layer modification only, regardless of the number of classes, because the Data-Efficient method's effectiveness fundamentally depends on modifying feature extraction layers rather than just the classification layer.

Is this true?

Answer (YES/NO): NO